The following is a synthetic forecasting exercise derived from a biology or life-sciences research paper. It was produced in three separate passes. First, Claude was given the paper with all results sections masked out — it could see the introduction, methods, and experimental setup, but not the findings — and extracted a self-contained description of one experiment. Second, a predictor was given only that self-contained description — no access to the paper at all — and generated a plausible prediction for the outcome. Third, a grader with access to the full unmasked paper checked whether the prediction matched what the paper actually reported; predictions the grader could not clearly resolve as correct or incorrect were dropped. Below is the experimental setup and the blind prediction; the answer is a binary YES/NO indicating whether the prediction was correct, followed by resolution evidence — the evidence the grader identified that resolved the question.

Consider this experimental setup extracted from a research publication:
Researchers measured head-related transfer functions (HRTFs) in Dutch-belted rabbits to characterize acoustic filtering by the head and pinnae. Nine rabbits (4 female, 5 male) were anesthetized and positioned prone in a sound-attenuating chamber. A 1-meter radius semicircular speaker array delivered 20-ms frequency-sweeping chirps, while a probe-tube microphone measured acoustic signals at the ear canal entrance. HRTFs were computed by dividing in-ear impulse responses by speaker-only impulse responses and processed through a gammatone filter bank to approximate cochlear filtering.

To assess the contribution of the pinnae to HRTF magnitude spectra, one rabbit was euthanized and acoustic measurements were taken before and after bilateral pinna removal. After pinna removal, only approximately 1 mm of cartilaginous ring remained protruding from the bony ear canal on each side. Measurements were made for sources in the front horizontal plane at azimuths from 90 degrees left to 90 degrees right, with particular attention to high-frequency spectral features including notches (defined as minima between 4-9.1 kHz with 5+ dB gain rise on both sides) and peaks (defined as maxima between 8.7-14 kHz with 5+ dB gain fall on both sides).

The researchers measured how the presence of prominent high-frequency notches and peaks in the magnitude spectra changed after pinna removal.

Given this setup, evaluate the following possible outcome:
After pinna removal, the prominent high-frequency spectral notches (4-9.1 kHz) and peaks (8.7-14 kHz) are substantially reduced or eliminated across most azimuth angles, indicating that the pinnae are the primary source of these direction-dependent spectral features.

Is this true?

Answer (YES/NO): YES